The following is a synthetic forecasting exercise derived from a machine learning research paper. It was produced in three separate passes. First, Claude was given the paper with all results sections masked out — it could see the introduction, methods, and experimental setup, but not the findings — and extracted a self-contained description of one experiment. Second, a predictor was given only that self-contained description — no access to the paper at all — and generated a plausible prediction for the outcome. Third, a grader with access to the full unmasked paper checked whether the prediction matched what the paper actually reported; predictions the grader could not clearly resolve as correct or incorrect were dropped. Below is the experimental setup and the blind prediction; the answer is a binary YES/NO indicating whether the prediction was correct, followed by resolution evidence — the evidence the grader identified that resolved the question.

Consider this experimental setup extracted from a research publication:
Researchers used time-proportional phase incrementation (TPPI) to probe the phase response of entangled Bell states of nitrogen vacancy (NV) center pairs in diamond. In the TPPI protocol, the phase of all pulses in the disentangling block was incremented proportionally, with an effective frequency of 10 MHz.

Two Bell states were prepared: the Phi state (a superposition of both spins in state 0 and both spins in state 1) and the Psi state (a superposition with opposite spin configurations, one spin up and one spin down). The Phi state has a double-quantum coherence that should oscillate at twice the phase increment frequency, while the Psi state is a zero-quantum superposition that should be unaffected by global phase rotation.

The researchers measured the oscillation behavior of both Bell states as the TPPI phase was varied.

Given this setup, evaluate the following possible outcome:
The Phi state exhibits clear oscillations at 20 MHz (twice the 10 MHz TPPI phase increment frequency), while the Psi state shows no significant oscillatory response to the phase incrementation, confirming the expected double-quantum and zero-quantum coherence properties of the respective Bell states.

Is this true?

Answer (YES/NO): YES